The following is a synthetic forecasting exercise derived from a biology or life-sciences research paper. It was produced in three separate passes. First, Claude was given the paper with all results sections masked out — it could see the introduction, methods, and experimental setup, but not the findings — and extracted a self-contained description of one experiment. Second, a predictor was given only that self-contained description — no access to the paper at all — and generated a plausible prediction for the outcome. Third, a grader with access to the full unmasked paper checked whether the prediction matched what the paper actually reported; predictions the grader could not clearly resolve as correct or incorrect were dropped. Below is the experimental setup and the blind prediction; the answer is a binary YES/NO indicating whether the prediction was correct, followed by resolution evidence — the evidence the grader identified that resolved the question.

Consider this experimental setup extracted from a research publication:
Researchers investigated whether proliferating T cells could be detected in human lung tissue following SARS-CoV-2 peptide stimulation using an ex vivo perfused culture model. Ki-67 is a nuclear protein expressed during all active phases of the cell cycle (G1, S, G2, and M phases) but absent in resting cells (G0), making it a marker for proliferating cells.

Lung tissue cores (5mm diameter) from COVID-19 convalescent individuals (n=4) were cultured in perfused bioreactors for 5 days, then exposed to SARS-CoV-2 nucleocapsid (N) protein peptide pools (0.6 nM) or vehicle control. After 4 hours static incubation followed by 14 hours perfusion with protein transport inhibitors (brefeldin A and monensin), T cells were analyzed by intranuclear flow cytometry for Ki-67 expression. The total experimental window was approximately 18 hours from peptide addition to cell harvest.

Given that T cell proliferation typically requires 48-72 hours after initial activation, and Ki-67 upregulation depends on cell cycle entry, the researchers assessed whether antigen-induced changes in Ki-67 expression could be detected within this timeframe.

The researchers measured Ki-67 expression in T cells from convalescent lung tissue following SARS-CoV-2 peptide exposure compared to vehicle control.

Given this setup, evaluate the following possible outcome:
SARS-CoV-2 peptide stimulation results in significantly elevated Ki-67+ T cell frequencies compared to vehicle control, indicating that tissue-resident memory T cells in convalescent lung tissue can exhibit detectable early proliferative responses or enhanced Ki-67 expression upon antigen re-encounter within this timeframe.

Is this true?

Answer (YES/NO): NO